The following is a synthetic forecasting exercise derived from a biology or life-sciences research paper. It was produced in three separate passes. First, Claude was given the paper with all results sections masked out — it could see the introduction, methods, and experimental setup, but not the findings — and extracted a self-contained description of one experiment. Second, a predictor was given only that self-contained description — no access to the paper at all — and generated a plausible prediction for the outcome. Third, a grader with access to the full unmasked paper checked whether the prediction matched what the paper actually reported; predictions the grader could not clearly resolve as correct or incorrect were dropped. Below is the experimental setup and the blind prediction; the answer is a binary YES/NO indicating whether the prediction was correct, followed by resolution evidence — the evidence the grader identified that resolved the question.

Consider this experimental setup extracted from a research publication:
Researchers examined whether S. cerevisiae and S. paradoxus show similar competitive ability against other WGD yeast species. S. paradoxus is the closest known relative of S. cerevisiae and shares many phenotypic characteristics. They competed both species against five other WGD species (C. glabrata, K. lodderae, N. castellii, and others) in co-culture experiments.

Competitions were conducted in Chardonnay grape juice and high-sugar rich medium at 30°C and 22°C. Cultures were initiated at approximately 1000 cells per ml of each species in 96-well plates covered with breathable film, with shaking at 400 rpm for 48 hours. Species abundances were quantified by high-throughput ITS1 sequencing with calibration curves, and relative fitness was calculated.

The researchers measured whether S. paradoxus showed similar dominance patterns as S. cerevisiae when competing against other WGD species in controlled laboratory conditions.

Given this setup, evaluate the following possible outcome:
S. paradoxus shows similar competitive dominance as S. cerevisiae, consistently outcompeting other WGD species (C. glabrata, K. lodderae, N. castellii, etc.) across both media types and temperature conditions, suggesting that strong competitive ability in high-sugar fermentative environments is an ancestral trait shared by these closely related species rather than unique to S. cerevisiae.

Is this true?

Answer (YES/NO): NO